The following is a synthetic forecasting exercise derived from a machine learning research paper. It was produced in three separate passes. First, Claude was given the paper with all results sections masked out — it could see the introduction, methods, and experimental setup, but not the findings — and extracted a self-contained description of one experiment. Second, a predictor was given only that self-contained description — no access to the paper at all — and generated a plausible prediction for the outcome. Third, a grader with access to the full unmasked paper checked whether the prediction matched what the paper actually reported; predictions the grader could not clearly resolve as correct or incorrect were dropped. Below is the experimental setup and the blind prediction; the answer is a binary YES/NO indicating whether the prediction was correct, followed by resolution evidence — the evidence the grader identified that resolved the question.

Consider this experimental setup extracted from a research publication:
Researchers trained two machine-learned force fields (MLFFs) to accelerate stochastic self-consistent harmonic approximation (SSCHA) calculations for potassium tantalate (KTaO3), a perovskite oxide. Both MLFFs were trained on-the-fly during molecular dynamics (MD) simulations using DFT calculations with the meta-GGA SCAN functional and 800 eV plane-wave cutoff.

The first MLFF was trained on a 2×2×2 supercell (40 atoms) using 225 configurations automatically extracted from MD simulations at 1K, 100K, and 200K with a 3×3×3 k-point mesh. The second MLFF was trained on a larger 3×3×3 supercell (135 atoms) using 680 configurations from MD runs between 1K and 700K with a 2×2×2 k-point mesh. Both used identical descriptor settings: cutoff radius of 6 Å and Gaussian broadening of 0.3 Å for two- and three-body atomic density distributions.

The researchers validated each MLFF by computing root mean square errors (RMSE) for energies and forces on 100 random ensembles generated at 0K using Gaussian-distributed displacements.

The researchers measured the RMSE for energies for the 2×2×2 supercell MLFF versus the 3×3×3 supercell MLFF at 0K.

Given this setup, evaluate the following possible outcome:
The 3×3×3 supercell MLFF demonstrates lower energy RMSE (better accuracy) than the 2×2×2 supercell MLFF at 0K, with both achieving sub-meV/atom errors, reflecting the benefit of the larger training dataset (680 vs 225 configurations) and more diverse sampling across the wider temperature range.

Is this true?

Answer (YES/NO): NO